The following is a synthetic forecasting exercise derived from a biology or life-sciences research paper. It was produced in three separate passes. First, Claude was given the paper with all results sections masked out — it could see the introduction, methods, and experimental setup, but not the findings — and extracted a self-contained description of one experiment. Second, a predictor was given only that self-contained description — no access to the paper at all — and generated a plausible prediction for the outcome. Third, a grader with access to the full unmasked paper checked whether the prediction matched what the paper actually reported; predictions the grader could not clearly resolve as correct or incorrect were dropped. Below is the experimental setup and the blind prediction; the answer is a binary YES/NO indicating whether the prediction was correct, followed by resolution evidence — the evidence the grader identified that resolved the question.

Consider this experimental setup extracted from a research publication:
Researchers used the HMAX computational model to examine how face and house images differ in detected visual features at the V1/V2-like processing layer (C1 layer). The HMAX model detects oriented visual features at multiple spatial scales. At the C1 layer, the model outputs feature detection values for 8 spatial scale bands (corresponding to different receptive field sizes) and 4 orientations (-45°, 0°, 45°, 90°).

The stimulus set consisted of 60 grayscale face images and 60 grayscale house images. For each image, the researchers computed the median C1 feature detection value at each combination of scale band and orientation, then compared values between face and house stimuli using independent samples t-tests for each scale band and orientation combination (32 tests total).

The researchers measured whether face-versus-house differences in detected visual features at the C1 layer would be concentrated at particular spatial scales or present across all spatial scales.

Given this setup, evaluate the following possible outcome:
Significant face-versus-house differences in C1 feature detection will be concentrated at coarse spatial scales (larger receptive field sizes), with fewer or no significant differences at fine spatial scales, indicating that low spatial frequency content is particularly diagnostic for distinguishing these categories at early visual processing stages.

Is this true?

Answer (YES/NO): NO